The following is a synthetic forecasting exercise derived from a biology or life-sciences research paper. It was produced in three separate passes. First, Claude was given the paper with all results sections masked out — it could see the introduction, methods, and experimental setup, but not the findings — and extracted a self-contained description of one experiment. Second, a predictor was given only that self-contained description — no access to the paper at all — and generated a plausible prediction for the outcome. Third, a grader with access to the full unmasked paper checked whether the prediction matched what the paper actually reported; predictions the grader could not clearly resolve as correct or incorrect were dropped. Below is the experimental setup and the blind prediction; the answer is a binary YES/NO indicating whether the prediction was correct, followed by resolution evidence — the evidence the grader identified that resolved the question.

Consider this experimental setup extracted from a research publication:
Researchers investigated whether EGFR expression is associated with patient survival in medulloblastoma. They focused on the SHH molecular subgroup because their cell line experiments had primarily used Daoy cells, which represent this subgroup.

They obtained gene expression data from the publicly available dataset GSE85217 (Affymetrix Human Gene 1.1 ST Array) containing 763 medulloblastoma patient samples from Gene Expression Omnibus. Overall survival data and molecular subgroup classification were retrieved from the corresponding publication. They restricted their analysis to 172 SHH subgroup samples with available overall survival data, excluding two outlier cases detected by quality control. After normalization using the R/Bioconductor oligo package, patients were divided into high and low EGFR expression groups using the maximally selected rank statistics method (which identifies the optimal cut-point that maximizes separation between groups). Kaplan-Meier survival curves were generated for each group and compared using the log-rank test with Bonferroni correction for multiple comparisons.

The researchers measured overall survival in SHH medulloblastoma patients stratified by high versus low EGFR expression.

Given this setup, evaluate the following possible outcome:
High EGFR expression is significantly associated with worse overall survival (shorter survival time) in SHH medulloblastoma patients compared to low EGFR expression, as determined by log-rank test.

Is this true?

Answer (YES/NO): NO